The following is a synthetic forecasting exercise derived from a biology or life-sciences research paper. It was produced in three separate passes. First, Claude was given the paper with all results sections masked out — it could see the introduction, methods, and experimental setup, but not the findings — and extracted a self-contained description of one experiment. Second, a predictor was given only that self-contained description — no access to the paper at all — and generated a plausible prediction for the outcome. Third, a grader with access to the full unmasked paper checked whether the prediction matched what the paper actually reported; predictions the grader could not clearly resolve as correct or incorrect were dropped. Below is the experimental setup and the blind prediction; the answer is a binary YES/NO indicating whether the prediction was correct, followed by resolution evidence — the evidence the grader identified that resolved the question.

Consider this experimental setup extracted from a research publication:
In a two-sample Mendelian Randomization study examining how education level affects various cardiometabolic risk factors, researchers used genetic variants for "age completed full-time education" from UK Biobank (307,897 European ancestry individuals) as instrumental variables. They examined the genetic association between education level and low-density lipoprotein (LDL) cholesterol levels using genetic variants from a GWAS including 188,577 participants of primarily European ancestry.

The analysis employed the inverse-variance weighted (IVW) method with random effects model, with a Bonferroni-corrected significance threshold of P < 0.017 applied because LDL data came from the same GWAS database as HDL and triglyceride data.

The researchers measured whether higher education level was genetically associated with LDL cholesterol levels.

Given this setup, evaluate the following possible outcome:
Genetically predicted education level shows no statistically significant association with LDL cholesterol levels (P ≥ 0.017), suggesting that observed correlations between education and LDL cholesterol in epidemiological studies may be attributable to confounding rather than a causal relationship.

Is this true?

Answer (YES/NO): YES